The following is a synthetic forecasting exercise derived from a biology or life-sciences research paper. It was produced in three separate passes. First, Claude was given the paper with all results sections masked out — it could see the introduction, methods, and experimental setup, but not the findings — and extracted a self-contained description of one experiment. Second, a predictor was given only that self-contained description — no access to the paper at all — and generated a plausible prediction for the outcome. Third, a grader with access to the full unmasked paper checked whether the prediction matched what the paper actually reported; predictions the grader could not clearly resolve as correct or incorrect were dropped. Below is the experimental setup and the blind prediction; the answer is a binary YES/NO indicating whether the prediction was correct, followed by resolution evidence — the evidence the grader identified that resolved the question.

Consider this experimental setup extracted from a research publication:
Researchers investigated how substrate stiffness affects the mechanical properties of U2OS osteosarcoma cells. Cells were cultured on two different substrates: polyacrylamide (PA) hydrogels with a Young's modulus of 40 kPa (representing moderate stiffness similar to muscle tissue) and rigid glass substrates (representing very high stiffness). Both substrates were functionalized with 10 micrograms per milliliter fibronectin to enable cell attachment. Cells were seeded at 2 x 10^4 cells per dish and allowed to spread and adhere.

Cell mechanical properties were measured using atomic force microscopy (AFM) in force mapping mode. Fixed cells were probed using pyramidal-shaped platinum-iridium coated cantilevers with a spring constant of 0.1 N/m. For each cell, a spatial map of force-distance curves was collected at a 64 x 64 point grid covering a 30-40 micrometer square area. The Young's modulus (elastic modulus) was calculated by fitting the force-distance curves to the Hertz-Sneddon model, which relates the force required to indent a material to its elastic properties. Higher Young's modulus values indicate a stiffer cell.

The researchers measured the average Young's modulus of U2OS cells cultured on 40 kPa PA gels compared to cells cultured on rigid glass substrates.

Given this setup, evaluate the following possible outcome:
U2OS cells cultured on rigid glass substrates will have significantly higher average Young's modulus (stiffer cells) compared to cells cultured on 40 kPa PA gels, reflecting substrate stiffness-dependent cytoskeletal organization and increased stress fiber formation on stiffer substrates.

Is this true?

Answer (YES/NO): YES